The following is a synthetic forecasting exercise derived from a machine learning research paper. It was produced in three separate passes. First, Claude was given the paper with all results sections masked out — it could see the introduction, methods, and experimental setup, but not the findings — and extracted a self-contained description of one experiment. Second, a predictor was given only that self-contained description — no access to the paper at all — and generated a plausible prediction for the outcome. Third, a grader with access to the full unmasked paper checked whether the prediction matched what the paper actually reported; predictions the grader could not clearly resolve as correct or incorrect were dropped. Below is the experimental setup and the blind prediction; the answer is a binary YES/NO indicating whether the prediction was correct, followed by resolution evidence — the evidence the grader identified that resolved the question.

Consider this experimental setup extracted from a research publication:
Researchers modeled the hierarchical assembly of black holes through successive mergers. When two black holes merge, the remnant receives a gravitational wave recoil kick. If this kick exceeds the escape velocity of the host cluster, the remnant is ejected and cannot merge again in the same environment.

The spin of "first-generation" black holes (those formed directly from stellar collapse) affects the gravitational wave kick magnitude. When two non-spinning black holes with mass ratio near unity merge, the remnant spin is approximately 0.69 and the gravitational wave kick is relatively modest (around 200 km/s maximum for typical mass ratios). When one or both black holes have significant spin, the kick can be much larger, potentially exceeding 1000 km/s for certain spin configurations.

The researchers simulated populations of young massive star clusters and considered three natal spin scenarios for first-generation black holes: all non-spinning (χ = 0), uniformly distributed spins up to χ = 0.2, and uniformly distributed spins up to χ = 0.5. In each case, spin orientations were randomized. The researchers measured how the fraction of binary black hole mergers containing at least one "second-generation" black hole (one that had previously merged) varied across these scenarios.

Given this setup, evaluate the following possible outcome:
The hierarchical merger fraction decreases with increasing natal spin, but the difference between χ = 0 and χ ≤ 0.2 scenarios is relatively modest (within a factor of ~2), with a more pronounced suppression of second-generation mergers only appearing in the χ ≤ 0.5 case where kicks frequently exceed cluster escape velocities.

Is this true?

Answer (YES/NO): NO